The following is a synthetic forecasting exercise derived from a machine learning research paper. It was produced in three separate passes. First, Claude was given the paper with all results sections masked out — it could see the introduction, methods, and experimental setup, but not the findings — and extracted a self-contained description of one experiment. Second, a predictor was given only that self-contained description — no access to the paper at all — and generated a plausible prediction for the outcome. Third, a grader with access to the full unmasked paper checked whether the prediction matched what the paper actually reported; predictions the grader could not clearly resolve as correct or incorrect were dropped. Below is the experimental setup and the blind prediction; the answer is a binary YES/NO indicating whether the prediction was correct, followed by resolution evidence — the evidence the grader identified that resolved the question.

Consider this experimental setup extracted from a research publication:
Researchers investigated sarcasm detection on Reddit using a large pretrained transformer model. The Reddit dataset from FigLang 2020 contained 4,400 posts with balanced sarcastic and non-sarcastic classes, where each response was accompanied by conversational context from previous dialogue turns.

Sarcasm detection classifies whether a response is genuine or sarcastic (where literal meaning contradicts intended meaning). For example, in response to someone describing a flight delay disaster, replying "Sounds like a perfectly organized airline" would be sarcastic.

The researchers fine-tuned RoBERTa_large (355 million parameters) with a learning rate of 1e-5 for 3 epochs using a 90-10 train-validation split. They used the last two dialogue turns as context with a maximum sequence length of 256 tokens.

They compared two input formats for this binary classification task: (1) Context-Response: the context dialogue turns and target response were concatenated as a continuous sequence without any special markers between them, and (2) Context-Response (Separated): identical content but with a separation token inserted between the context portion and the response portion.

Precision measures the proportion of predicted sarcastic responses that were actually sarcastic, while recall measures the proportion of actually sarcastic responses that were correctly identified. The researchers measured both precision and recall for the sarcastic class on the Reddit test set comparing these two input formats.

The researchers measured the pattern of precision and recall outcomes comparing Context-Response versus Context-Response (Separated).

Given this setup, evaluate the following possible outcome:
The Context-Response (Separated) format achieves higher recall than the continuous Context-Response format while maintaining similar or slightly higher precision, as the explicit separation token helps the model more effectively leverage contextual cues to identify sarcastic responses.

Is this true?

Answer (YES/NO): YES